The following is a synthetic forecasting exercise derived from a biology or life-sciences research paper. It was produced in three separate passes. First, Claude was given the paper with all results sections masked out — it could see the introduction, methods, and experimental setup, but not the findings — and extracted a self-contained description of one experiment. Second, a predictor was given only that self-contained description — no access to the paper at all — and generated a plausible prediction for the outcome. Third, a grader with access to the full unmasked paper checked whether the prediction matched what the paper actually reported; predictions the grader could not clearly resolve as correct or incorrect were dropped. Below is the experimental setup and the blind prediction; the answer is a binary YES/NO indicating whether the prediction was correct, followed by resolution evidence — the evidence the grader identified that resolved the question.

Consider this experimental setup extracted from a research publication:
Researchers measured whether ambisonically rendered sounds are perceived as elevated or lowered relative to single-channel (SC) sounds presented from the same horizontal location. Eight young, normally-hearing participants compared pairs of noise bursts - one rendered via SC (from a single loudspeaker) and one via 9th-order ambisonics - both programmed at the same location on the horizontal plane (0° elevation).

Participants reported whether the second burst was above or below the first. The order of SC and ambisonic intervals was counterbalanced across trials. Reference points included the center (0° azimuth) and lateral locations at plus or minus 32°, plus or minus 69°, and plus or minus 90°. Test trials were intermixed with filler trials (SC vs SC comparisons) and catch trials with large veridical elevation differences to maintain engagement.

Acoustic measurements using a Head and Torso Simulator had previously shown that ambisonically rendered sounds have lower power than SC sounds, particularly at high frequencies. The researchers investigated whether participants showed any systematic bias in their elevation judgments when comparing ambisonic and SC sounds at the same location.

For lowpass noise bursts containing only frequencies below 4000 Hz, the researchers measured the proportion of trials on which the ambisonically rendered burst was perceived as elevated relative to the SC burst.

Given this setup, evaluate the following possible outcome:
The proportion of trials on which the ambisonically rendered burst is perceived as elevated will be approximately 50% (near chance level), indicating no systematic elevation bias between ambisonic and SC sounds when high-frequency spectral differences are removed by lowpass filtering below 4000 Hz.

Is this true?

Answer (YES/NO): NO